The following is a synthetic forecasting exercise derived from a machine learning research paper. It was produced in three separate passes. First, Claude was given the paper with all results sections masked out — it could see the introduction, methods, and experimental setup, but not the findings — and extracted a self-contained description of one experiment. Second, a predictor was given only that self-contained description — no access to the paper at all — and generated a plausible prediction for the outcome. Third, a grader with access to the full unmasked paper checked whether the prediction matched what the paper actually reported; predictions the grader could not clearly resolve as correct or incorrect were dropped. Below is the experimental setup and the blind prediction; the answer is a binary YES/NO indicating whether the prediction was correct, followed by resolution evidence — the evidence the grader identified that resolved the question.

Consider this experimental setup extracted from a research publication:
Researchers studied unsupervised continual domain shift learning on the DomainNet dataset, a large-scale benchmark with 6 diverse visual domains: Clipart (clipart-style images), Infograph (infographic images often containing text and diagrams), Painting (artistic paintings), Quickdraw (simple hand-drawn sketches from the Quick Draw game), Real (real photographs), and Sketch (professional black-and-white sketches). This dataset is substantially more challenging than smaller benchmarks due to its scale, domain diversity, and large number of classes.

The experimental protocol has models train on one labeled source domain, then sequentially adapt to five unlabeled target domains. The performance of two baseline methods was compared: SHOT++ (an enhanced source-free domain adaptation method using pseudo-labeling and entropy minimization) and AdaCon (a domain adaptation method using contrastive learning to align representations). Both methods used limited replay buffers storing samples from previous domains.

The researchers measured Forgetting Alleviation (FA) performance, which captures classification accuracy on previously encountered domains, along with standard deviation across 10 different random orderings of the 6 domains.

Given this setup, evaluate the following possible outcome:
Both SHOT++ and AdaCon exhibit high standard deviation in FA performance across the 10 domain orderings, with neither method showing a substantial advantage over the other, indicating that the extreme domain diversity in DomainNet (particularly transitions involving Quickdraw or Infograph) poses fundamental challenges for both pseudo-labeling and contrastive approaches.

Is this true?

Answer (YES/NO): NO